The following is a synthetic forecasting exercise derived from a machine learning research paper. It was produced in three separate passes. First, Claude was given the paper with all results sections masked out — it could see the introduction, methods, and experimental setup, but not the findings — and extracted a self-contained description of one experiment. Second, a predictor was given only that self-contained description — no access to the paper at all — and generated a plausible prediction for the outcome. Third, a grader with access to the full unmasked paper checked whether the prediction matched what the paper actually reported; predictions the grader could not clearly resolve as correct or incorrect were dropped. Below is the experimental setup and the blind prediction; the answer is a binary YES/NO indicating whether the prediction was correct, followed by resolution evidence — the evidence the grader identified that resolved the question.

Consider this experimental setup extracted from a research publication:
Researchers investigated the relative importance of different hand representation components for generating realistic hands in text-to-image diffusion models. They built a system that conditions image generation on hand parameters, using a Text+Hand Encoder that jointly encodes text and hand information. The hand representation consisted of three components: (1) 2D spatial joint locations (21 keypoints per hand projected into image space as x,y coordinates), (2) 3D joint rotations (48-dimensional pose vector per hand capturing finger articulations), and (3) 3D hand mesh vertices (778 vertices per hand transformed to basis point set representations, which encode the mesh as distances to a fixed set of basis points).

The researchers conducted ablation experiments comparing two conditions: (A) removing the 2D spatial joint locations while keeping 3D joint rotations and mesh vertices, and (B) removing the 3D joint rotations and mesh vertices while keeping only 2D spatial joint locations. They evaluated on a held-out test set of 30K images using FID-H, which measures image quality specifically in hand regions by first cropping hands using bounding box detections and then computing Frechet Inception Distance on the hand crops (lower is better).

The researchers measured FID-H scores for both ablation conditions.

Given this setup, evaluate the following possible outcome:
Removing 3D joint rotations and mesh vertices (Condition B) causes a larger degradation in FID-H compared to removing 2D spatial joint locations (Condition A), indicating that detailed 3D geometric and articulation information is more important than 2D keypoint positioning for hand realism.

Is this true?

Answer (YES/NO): NO